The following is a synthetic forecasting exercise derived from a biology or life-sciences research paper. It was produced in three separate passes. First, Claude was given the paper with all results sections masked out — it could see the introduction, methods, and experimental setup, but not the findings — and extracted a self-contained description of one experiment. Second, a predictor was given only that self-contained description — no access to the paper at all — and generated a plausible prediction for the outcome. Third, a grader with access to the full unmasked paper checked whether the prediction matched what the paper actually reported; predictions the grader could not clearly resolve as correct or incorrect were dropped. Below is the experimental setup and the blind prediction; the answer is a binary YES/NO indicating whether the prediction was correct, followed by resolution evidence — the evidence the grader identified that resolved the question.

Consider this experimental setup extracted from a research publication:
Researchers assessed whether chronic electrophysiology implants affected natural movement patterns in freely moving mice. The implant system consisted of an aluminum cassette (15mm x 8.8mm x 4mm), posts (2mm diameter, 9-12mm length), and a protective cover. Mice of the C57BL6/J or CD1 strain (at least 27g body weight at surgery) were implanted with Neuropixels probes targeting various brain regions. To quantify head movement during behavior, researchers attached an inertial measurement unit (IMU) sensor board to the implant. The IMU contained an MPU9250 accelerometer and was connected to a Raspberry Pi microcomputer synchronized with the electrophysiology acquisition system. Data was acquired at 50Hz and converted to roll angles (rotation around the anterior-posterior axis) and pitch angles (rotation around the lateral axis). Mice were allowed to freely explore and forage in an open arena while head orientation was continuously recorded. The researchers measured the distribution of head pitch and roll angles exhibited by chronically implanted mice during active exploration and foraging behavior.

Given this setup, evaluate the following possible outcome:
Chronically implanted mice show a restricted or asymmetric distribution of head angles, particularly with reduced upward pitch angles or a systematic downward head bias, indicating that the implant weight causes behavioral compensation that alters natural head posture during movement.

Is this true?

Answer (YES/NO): NO